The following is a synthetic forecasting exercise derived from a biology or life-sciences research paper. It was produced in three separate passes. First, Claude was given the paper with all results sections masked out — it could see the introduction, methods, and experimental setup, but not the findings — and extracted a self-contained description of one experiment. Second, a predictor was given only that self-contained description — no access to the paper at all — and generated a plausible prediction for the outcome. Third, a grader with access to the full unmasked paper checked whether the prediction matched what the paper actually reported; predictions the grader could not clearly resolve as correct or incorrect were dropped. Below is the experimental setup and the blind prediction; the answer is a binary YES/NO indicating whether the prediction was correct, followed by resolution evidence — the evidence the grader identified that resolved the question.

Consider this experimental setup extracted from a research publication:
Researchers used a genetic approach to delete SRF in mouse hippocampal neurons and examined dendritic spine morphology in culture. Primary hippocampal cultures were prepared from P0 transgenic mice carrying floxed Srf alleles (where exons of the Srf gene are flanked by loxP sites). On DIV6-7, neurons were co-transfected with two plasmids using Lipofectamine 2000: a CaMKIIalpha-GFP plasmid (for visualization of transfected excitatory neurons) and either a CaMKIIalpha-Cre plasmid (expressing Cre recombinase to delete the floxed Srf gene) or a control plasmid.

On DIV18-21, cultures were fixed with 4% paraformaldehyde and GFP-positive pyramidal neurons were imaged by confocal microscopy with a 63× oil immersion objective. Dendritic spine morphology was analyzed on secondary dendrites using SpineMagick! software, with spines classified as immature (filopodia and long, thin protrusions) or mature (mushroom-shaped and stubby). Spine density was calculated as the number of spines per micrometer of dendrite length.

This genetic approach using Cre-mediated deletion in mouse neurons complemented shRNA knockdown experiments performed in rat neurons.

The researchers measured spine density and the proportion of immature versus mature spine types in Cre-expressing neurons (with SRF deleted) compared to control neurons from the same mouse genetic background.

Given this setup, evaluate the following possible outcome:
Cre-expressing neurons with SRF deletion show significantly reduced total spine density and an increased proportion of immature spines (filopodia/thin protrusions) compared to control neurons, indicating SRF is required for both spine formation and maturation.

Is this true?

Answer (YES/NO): NO